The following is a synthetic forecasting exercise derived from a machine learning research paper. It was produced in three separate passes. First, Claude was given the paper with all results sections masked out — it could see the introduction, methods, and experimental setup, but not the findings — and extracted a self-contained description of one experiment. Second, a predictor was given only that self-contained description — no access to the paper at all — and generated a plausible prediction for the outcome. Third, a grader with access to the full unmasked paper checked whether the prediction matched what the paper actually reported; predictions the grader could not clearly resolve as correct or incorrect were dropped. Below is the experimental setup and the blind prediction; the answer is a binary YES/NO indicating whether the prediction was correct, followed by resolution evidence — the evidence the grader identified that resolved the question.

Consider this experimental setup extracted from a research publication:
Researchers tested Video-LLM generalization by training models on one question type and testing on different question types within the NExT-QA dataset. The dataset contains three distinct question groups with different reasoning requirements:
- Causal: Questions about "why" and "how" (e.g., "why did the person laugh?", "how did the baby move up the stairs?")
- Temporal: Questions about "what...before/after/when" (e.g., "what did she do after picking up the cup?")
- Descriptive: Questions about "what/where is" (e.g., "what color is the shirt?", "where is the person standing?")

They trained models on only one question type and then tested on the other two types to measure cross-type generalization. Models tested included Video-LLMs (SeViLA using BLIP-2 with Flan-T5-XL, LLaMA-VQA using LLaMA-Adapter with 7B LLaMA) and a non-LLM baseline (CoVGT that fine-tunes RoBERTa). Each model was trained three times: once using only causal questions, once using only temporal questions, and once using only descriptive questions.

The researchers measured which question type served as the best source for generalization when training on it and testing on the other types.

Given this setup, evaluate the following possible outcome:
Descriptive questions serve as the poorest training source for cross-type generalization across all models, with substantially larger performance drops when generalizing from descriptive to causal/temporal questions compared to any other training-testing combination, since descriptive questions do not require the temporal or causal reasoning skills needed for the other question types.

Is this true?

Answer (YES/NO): NO